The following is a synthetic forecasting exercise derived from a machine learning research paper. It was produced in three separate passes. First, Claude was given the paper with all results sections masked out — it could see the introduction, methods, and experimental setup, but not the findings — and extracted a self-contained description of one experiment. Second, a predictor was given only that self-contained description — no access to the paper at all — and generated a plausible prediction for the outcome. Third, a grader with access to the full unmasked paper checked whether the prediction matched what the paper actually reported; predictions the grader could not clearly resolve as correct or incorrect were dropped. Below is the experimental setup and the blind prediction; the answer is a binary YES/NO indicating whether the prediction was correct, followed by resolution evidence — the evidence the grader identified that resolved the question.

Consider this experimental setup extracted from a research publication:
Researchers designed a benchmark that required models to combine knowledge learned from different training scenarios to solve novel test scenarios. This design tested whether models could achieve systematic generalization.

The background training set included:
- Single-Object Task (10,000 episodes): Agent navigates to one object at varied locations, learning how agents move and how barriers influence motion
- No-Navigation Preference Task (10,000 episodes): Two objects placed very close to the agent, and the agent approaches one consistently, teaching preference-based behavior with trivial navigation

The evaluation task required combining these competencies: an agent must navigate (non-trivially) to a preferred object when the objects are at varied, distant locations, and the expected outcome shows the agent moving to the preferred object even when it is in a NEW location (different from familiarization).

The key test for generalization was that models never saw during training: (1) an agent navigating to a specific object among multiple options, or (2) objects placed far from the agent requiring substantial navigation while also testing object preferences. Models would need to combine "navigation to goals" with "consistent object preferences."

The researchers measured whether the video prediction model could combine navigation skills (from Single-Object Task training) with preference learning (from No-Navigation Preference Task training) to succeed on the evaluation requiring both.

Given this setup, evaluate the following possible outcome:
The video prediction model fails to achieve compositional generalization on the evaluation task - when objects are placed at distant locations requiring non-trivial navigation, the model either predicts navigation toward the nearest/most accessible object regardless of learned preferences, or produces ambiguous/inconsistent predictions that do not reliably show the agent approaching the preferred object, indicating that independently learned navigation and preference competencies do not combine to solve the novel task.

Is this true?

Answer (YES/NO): YES